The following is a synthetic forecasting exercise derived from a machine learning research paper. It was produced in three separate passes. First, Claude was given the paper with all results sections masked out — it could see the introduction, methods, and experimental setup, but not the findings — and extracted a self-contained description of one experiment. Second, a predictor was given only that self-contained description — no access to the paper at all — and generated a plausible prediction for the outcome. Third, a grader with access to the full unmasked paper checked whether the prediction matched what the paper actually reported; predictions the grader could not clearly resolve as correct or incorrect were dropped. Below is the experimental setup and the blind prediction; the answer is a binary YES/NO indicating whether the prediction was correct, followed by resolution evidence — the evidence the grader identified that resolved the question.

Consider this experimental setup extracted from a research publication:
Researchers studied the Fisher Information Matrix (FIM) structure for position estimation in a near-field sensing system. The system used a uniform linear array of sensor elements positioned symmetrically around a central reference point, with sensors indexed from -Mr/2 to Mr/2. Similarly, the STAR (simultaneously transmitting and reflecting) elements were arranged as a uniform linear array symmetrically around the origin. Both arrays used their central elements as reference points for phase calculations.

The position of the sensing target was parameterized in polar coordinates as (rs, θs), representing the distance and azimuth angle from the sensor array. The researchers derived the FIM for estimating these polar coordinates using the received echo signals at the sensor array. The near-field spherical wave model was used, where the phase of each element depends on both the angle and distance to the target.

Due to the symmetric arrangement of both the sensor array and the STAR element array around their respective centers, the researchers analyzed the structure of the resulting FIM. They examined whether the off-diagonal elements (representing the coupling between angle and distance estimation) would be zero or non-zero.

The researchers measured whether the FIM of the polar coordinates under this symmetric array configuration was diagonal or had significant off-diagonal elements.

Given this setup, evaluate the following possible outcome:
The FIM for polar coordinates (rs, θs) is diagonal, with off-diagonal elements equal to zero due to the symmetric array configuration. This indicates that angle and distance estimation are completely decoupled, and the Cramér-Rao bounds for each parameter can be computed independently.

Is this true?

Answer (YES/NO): NO